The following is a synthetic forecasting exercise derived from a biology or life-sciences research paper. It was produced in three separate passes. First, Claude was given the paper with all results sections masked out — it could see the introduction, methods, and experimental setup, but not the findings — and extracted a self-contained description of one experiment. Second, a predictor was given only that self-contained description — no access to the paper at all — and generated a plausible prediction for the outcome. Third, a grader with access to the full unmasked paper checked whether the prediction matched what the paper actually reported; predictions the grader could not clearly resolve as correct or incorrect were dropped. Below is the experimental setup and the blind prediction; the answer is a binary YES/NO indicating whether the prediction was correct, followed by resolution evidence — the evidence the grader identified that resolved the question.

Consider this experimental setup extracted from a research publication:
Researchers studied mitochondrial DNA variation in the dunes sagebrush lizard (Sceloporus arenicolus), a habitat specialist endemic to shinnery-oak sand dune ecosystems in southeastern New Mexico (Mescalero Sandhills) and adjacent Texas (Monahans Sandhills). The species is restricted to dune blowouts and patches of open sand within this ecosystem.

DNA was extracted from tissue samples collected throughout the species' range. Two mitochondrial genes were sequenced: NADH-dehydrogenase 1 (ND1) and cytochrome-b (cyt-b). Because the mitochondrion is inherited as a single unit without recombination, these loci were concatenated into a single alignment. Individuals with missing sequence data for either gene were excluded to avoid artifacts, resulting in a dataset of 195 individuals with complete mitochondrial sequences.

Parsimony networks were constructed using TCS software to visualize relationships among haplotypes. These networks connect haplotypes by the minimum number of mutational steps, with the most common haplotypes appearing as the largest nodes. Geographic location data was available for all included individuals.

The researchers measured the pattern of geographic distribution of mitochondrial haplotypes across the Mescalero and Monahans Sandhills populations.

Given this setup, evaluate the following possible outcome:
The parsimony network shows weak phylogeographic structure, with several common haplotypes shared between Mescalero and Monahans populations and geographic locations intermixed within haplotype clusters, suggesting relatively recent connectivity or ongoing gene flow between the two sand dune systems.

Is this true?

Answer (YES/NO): NO